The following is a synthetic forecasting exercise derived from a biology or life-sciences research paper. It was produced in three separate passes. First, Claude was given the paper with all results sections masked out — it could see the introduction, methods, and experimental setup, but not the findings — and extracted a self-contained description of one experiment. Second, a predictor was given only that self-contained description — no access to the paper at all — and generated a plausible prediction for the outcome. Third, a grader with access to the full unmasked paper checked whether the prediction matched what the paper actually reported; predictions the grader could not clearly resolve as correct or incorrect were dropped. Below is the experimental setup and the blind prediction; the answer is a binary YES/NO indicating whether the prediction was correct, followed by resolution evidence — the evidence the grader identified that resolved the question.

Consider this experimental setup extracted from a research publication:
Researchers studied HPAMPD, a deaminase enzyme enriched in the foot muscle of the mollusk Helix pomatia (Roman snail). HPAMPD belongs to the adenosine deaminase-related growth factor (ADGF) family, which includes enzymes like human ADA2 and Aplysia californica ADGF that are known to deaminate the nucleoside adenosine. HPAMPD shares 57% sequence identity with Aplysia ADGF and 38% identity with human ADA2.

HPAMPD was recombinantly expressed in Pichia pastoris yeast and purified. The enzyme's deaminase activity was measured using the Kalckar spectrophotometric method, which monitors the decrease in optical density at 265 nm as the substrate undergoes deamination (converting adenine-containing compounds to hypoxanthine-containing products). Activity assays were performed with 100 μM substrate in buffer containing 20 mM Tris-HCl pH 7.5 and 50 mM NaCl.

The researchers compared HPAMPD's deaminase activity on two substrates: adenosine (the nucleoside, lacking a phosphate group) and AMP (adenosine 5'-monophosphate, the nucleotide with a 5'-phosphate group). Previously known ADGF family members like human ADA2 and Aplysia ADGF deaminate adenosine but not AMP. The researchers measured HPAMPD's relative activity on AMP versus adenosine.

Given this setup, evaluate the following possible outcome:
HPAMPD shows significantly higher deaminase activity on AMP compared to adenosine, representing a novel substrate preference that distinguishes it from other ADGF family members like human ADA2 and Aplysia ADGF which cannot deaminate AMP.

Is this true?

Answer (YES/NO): YES